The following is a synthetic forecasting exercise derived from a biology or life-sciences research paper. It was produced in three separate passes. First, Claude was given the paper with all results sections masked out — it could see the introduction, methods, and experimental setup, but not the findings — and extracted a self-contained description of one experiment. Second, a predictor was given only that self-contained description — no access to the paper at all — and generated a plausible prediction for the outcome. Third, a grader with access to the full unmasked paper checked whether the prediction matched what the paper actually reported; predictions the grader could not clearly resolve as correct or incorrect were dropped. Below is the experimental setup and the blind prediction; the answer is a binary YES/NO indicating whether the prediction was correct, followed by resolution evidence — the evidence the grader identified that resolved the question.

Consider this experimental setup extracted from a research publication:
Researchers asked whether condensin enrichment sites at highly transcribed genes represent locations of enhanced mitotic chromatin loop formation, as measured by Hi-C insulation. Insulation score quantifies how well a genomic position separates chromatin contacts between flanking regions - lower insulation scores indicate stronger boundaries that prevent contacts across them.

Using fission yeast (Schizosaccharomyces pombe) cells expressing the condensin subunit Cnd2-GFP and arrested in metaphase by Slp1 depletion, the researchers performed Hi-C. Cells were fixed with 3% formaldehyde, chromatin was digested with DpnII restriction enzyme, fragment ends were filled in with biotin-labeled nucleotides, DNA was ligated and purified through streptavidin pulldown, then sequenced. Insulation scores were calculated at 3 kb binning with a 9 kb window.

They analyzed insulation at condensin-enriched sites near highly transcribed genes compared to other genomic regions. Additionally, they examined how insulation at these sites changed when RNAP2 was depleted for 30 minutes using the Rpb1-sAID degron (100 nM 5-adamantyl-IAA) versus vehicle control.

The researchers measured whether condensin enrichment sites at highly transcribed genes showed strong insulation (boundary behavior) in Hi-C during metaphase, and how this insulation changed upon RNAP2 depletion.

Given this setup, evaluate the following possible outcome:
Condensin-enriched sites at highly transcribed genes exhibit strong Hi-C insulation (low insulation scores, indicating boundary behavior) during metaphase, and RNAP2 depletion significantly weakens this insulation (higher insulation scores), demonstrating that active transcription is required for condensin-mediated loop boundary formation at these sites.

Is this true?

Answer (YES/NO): YES